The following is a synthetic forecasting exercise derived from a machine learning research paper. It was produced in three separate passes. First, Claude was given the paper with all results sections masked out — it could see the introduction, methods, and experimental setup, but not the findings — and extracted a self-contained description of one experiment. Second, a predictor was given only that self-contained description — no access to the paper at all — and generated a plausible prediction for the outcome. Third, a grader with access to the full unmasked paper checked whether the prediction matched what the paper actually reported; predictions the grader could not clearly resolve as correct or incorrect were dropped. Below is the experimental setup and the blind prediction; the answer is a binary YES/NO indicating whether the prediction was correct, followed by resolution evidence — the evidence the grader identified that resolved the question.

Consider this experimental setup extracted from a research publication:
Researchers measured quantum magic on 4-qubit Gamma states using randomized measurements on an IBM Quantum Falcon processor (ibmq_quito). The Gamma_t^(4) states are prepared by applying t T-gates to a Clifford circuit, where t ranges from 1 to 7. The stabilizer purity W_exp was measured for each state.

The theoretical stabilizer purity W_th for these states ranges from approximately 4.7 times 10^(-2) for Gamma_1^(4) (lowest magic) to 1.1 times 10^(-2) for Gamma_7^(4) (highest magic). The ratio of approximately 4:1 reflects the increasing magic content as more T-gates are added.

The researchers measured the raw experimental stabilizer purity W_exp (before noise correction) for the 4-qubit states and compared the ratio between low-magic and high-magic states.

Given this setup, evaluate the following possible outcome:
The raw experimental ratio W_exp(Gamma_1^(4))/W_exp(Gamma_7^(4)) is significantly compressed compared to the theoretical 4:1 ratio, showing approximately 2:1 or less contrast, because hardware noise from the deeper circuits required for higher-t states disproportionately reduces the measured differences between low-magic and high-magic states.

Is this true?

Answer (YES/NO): NO